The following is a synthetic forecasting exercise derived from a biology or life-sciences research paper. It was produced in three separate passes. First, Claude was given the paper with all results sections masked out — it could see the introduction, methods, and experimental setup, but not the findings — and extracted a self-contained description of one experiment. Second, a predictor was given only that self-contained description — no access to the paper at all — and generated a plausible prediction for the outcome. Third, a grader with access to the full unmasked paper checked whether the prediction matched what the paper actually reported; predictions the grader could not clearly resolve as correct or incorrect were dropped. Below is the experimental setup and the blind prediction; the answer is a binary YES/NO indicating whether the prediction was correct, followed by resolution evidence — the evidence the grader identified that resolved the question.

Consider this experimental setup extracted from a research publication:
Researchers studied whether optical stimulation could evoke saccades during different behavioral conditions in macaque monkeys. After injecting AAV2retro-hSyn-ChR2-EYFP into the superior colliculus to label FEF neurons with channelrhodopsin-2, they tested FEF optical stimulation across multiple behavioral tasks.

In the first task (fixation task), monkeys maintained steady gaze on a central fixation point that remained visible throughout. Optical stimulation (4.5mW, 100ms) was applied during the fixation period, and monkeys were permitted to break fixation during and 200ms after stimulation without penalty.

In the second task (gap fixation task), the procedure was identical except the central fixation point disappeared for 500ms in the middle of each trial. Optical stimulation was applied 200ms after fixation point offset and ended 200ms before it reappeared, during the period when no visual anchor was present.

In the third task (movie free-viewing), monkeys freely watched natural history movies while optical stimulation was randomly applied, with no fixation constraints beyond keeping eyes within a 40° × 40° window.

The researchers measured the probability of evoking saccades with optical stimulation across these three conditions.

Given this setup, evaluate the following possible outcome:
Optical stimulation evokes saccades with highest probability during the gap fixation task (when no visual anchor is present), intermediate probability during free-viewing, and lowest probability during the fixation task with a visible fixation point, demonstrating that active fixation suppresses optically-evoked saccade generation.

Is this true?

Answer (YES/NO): NO